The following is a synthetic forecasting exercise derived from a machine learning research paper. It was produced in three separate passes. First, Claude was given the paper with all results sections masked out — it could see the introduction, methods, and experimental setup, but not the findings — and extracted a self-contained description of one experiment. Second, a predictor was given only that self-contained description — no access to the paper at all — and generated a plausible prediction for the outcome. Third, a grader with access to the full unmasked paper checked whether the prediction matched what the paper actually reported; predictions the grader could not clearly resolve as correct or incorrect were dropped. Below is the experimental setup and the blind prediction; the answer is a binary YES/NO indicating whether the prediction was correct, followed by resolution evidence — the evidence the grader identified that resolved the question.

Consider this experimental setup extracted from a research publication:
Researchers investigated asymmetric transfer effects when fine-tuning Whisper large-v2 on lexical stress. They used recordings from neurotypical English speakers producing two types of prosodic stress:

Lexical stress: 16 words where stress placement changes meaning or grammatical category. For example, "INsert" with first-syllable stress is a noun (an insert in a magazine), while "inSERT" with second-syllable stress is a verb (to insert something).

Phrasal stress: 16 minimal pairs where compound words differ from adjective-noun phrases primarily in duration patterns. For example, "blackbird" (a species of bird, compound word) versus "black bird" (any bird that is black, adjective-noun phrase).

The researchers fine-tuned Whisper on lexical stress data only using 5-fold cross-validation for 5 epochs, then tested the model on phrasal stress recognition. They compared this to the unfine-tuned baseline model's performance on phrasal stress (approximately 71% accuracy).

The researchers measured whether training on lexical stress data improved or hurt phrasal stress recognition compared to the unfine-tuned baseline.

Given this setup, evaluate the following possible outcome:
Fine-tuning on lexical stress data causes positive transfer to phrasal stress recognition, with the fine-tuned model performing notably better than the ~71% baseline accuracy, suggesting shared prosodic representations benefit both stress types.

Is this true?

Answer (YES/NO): NO